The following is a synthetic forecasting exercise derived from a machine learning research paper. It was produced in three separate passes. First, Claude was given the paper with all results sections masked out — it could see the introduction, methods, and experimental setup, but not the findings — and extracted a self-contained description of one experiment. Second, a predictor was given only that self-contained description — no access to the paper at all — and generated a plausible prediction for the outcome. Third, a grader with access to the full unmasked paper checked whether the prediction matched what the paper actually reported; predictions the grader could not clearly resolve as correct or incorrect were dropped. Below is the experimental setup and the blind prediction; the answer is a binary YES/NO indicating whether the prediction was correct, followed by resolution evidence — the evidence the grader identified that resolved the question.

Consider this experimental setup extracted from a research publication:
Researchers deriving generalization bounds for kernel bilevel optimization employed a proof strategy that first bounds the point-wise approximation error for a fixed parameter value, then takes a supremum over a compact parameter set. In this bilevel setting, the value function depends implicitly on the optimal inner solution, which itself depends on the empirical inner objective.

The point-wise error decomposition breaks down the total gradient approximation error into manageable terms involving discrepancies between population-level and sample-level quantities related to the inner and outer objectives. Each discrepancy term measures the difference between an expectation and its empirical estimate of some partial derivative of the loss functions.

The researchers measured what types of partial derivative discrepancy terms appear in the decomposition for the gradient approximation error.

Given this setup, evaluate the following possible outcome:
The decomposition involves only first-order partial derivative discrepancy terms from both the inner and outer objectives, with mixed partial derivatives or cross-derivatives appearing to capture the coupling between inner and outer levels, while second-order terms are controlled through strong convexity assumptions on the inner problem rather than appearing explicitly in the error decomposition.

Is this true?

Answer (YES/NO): NO